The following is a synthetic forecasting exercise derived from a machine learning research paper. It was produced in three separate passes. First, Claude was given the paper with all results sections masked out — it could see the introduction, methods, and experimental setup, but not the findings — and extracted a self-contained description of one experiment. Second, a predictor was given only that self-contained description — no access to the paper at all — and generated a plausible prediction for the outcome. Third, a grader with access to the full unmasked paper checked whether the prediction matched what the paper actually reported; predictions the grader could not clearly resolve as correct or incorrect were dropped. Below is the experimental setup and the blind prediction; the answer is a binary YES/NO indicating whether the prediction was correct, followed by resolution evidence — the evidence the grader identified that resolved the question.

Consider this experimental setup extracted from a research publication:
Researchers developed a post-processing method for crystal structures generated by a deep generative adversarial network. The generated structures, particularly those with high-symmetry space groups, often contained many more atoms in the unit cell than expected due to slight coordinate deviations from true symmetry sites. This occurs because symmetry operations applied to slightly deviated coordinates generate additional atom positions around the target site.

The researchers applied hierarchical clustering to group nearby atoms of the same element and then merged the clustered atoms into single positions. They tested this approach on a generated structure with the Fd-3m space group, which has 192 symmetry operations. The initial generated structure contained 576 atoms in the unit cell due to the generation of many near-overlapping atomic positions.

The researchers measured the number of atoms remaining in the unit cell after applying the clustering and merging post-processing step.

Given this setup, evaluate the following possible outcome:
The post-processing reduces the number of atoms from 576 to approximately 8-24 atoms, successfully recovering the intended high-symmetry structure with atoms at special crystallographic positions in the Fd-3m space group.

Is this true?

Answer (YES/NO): NO